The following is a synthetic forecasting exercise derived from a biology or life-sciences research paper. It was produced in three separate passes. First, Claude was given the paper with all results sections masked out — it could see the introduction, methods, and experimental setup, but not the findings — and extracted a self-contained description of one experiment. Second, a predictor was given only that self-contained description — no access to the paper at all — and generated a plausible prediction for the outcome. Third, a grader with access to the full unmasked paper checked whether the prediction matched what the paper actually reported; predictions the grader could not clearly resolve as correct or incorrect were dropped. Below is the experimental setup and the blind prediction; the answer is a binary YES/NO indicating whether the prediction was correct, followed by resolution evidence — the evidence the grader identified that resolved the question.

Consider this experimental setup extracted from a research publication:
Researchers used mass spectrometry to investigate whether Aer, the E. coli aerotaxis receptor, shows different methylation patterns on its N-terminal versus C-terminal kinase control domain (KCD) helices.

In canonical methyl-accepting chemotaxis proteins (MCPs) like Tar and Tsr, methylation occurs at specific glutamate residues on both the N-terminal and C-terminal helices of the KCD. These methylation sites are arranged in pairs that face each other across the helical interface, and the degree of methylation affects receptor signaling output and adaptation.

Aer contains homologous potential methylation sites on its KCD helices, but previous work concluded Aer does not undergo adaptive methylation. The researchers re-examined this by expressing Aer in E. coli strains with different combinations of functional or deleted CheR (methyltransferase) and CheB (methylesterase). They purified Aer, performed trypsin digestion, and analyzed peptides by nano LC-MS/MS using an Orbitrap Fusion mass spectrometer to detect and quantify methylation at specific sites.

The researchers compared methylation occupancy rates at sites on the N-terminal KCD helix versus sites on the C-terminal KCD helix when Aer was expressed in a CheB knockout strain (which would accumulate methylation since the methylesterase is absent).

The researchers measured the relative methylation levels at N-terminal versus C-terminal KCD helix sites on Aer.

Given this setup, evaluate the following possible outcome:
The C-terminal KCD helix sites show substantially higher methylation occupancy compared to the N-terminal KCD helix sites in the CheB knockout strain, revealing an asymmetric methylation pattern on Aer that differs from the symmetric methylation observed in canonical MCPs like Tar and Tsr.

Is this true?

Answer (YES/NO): YES